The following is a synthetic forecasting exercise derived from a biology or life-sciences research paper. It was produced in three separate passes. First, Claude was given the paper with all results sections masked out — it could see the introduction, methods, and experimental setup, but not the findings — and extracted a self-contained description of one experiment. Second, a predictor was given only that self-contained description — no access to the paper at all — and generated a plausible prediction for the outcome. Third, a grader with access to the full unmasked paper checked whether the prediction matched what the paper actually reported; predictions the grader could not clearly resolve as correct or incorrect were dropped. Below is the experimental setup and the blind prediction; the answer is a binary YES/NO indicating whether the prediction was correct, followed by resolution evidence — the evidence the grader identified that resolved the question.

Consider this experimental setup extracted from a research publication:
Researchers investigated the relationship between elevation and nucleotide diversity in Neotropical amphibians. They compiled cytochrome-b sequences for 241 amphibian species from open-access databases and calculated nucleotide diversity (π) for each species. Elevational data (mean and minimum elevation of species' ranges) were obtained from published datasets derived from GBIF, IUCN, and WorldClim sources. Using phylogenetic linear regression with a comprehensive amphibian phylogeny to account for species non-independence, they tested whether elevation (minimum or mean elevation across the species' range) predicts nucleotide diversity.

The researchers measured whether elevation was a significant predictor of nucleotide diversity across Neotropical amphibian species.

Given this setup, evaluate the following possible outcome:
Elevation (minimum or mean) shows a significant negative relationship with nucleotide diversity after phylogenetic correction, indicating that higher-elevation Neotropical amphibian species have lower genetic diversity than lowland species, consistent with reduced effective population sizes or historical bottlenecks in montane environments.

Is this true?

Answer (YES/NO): YES